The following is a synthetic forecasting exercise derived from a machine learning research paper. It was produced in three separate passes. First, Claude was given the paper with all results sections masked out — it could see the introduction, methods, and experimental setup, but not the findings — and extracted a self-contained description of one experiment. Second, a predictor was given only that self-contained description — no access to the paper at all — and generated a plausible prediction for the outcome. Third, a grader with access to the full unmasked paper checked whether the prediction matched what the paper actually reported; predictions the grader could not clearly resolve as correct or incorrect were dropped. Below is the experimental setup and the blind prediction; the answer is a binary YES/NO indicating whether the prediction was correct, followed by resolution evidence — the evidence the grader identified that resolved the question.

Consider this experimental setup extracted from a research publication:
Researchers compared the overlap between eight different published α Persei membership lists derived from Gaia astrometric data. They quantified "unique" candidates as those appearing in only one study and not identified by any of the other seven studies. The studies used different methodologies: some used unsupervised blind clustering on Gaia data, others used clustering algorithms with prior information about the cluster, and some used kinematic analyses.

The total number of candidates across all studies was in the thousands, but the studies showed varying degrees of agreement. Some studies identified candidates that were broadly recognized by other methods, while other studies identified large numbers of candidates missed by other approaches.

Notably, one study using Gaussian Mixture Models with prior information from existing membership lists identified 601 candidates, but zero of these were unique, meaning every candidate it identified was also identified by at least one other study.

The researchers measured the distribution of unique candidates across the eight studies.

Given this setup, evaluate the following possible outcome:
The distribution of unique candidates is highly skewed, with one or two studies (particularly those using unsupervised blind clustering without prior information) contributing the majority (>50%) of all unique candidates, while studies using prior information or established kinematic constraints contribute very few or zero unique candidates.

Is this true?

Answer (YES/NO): NO